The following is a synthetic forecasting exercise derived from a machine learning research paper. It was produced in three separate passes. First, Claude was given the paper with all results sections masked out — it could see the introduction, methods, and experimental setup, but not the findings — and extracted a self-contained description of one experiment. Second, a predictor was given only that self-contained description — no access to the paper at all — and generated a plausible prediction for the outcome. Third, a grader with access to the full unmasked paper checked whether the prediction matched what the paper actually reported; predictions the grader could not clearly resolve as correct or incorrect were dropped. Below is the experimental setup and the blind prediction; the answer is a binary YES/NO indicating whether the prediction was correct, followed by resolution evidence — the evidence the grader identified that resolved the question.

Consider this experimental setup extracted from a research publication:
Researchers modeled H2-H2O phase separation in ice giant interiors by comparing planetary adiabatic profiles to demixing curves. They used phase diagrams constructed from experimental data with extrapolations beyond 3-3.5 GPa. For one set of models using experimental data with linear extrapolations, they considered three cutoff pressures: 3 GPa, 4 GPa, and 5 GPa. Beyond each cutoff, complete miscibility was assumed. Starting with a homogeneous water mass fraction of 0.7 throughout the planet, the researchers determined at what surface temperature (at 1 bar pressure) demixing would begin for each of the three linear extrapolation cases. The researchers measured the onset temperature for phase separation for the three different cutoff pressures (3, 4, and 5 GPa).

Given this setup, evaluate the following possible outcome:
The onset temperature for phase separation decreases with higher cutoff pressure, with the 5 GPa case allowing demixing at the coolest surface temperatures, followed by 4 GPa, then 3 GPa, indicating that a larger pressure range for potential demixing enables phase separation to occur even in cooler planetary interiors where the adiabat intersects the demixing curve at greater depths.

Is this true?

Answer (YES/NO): NO